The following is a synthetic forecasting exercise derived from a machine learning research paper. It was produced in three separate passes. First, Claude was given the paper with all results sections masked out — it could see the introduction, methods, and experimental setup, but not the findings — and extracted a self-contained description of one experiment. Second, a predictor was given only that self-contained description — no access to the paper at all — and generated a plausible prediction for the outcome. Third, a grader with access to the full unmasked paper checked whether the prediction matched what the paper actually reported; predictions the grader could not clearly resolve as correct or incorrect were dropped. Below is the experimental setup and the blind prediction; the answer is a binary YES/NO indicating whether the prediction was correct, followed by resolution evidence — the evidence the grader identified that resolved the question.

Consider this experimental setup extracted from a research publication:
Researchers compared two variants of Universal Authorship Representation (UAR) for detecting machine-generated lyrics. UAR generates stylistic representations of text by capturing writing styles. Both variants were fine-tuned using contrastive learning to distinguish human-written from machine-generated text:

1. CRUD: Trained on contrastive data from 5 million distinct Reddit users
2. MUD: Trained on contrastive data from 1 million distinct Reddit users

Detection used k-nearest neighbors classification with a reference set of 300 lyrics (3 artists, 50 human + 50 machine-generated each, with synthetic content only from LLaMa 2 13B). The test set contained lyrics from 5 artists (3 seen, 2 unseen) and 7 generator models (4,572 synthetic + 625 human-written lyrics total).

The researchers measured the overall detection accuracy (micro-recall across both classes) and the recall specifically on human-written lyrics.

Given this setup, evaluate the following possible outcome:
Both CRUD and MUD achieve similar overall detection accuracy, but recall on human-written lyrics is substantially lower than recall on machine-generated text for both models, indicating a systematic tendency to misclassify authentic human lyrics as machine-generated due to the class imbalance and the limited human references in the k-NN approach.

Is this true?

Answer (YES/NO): NO